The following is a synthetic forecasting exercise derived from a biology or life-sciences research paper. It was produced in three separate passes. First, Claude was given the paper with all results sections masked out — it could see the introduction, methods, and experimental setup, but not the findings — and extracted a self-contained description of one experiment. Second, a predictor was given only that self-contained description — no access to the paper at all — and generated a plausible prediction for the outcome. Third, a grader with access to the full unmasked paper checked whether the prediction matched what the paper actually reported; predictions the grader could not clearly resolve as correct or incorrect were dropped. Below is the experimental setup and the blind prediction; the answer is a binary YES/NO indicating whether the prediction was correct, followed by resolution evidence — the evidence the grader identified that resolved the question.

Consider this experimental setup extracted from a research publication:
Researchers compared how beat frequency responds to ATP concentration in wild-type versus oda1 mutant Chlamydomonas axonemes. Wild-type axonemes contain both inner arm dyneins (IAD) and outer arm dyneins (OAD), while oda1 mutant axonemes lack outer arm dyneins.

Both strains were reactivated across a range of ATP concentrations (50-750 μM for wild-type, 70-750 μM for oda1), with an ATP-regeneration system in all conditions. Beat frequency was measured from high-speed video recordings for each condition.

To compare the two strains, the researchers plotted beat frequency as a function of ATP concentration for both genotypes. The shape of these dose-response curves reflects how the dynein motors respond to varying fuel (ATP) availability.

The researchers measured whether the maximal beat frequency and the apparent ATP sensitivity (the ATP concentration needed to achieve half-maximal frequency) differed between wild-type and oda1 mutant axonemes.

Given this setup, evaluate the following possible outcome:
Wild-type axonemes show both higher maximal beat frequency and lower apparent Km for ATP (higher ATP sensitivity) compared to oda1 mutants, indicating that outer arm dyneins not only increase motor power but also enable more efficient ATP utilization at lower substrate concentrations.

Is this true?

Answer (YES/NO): NO